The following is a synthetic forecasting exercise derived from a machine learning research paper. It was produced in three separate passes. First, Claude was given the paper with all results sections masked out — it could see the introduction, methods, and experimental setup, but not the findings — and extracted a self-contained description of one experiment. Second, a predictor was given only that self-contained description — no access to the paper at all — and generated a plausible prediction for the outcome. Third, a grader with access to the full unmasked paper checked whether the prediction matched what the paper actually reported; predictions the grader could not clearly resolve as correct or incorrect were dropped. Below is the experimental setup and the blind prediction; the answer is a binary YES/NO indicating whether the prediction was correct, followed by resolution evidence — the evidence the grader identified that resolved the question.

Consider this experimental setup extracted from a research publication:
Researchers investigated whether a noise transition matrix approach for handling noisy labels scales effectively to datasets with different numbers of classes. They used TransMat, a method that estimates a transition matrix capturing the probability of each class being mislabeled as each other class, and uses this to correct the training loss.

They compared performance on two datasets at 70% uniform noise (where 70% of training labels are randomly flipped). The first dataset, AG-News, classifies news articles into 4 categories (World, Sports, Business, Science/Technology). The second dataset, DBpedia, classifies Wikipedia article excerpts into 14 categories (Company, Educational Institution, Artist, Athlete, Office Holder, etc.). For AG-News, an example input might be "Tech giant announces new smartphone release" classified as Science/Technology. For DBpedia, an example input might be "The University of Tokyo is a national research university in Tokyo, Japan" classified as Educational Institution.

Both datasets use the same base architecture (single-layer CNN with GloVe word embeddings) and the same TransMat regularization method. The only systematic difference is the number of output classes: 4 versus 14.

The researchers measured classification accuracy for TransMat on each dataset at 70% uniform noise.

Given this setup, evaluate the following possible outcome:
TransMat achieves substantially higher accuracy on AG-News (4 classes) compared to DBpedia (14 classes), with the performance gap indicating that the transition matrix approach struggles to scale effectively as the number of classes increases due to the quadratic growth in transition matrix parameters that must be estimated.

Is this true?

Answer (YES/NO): NO